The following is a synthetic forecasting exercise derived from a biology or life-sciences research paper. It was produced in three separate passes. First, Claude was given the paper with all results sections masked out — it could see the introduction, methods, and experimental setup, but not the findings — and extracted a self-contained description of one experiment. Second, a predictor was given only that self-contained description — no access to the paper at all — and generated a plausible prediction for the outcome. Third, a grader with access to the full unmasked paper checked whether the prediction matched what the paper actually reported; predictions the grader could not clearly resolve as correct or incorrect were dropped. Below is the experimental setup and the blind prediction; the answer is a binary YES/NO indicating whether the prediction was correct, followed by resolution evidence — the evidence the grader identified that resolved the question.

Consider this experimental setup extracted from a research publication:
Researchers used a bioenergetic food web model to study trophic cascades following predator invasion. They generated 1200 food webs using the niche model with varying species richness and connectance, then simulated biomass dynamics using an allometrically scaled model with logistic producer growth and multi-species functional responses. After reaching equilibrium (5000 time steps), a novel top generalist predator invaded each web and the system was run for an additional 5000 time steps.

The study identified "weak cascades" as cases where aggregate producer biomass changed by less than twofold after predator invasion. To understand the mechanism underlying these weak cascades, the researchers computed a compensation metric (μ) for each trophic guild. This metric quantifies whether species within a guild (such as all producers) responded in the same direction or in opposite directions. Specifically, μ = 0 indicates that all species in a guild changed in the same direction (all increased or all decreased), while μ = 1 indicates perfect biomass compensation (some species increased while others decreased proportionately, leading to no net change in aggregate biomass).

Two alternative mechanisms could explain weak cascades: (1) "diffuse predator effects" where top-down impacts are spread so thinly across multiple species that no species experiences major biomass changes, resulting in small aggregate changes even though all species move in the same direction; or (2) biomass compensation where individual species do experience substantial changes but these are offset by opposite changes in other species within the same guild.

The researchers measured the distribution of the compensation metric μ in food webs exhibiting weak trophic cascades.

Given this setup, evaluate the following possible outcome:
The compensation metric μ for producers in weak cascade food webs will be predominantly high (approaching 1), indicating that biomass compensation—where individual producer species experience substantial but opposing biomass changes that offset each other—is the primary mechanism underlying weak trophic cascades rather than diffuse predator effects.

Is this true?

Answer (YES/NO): YES